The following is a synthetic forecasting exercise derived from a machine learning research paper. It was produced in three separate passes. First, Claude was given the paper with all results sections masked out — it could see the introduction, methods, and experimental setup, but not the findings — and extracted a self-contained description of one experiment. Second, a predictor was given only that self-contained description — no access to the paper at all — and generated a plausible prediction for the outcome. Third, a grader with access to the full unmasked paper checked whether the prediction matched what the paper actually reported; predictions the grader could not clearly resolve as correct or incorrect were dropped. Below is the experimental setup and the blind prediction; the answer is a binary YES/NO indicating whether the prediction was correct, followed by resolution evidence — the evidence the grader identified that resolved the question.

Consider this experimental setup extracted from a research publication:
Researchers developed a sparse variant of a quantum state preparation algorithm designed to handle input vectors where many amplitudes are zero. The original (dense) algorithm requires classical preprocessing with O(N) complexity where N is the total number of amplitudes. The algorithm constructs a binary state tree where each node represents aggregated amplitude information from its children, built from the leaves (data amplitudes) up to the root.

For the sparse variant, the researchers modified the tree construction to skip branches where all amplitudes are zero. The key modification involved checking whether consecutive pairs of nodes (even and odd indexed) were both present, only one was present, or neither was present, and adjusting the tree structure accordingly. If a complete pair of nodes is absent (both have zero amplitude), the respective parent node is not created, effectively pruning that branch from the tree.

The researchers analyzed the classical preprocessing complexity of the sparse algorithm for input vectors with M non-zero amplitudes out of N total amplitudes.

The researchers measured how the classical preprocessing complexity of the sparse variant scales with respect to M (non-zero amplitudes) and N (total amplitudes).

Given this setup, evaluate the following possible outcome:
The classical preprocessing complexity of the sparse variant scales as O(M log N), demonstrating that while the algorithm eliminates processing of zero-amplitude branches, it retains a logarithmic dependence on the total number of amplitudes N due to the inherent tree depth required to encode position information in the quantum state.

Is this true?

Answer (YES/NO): NO